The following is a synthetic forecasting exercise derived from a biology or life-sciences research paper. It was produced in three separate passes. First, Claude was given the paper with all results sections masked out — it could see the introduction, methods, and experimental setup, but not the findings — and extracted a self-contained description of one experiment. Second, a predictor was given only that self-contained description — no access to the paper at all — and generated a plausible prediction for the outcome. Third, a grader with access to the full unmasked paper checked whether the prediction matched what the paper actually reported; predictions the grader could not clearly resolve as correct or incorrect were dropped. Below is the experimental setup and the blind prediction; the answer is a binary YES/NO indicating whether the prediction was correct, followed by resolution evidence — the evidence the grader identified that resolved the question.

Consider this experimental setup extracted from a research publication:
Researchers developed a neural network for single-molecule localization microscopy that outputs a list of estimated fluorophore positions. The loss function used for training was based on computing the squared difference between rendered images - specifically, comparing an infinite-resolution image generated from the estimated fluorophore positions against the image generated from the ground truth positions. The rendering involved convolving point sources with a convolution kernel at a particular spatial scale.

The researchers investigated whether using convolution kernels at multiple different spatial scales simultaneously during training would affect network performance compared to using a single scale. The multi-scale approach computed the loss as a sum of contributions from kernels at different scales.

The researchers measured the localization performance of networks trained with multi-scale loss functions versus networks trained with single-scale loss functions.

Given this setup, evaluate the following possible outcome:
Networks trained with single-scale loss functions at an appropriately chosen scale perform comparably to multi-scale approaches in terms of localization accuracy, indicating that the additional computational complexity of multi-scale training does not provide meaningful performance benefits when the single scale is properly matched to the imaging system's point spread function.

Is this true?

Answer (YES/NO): NO